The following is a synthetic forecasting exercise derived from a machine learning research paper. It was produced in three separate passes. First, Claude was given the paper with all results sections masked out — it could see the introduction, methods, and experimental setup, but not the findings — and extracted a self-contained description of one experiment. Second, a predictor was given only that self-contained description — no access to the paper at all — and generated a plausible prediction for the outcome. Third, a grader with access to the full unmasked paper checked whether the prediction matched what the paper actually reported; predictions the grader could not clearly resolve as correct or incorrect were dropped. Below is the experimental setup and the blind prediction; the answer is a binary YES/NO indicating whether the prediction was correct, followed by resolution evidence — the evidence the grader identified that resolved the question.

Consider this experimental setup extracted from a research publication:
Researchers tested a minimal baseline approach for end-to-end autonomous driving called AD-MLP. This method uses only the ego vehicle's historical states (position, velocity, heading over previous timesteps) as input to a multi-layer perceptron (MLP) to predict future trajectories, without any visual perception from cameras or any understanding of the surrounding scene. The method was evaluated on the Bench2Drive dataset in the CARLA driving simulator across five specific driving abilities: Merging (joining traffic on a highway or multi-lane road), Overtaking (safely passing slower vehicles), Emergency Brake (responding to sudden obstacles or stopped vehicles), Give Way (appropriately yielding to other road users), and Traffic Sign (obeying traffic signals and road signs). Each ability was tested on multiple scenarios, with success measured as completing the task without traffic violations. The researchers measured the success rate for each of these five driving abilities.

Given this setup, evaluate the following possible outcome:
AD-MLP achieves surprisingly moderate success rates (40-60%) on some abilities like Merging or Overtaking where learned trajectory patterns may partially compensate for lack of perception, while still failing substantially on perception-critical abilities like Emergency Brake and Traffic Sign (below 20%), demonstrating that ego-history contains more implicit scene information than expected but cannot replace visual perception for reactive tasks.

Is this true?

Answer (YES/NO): NO